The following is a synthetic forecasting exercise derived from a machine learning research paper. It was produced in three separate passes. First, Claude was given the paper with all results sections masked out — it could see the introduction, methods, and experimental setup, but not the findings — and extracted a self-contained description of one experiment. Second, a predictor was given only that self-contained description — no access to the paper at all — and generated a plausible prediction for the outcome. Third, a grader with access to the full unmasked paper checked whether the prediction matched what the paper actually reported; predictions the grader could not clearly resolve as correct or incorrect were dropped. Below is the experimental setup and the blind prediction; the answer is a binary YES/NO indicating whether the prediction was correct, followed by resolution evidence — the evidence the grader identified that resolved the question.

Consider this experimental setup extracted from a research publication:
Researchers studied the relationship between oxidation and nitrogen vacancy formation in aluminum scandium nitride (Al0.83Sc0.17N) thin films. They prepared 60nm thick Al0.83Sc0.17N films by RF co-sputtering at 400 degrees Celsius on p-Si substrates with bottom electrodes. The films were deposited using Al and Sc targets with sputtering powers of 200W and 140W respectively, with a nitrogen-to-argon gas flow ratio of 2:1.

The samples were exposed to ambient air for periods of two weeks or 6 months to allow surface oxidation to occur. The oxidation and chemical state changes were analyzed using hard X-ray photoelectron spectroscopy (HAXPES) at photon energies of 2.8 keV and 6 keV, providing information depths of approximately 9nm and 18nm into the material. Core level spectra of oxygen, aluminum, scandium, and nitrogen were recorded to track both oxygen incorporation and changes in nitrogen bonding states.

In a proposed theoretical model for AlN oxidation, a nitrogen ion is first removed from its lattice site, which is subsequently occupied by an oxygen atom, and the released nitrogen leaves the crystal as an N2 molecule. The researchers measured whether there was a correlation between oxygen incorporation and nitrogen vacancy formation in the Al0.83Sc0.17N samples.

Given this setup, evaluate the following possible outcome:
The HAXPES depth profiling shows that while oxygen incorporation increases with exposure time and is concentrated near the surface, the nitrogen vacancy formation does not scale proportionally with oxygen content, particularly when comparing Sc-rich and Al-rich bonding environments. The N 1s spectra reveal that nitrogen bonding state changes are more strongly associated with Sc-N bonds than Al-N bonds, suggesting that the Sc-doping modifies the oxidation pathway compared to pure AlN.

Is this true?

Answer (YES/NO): NO